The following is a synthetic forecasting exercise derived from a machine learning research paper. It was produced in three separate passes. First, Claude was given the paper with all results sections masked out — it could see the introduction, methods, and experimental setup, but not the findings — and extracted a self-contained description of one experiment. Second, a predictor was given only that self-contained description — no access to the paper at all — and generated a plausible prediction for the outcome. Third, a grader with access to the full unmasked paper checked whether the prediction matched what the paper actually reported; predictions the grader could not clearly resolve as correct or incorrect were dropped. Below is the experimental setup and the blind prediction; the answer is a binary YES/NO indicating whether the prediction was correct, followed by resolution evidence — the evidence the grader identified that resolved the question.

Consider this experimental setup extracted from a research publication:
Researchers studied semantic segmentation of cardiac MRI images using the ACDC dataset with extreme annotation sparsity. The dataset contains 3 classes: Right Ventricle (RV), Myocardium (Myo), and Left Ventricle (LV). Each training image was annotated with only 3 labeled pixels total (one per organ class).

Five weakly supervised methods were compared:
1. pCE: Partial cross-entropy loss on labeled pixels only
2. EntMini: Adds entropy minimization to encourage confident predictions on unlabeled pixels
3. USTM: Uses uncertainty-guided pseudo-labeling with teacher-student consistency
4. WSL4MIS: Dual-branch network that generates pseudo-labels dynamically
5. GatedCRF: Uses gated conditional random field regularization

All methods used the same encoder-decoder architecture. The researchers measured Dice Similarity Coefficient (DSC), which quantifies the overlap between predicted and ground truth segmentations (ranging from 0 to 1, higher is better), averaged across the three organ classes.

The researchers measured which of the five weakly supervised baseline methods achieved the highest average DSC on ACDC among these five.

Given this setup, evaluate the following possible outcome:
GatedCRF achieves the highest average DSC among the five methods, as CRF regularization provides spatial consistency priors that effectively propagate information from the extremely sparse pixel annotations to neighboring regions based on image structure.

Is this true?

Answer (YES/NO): YES